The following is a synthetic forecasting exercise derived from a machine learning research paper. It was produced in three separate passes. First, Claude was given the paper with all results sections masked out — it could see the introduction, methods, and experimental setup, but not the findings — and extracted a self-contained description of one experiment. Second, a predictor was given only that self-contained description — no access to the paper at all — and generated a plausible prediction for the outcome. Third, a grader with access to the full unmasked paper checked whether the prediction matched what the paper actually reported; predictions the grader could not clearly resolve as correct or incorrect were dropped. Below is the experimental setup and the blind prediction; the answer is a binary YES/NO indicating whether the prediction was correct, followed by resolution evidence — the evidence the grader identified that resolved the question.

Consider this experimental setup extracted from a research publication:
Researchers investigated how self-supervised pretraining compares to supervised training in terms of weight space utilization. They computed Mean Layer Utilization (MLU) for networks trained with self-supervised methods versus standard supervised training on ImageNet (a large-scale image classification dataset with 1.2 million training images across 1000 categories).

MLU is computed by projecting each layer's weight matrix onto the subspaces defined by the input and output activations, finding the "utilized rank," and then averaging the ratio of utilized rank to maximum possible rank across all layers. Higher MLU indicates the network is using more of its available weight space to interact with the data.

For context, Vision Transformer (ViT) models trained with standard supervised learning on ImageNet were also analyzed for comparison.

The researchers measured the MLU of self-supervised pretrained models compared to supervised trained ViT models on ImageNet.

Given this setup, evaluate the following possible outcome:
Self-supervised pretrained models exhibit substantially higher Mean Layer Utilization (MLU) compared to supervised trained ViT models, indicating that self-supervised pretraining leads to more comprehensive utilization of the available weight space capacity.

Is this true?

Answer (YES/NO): YES